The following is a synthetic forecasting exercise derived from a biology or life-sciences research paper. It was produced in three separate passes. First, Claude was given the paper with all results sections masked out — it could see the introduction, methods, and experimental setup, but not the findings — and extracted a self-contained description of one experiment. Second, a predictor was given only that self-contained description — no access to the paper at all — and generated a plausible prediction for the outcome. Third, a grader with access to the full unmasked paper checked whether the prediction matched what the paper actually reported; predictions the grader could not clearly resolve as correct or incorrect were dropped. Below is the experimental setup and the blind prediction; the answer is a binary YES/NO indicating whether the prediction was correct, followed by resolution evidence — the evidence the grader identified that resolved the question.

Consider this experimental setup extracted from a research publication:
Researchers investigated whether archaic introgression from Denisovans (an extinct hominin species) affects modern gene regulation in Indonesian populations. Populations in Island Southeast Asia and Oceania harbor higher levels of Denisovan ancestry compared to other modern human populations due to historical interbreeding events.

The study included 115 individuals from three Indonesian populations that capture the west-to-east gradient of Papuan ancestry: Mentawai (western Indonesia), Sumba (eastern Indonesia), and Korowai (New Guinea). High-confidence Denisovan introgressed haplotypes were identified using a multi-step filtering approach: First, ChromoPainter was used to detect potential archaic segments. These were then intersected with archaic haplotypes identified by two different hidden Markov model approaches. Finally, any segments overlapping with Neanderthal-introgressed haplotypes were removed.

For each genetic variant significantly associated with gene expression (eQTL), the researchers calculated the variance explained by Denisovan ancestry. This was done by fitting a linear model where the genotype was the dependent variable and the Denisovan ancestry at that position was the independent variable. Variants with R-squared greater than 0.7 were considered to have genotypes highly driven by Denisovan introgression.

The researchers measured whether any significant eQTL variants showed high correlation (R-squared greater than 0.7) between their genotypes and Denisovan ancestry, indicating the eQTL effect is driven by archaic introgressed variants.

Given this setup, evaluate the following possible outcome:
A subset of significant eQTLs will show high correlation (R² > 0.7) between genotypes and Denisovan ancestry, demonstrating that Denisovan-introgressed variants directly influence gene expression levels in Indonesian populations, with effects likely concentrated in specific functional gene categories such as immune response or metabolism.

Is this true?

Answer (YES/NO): NO